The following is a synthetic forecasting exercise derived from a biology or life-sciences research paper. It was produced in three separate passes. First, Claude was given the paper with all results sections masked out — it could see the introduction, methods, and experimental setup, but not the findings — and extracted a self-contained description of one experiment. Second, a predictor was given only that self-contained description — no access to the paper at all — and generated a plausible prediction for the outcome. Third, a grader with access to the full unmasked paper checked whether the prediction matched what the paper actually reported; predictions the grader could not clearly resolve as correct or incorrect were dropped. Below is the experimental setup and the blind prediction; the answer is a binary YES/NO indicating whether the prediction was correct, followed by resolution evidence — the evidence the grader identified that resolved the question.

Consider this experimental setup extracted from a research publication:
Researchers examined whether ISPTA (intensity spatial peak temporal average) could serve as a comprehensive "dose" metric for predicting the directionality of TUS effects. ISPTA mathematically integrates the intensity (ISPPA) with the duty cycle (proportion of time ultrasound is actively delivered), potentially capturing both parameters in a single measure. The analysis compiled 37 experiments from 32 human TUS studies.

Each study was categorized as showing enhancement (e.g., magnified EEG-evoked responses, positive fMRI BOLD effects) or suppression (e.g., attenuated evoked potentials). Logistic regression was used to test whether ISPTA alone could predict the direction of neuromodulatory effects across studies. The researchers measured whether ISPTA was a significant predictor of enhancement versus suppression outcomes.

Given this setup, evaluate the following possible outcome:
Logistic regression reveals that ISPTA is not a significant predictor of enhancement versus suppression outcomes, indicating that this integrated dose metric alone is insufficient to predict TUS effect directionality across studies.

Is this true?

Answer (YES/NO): YES